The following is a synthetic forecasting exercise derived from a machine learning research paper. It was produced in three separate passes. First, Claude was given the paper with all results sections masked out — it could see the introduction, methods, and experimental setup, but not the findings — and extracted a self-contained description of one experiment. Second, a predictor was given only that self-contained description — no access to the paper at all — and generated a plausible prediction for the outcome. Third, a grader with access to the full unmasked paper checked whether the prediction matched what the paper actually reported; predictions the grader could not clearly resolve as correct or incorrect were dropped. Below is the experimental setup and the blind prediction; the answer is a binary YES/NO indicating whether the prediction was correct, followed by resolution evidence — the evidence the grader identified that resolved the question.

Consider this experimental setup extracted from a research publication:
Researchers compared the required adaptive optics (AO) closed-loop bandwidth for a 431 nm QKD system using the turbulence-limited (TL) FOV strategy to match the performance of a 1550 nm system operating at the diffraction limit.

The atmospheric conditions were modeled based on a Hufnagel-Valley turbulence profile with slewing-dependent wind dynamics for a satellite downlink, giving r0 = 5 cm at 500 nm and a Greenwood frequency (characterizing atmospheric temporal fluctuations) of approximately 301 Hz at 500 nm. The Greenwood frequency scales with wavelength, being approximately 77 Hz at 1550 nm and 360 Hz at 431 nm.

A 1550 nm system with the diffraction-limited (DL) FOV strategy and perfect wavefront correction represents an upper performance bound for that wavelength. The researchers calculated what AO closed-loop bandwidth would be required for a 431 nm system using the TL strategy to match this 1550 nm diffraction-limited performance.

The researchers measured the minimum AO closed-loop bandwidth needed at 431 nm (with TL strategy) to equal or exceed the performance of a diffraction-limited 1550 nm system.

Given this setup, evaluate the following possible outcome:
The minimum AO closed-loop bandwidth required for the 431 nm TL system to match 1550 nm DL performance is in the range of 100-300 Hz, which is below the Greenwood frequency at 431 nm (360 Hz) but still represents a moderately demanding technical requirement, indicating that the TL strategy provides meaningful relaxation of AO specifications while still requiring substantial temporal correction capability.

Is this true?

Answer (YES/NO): NO